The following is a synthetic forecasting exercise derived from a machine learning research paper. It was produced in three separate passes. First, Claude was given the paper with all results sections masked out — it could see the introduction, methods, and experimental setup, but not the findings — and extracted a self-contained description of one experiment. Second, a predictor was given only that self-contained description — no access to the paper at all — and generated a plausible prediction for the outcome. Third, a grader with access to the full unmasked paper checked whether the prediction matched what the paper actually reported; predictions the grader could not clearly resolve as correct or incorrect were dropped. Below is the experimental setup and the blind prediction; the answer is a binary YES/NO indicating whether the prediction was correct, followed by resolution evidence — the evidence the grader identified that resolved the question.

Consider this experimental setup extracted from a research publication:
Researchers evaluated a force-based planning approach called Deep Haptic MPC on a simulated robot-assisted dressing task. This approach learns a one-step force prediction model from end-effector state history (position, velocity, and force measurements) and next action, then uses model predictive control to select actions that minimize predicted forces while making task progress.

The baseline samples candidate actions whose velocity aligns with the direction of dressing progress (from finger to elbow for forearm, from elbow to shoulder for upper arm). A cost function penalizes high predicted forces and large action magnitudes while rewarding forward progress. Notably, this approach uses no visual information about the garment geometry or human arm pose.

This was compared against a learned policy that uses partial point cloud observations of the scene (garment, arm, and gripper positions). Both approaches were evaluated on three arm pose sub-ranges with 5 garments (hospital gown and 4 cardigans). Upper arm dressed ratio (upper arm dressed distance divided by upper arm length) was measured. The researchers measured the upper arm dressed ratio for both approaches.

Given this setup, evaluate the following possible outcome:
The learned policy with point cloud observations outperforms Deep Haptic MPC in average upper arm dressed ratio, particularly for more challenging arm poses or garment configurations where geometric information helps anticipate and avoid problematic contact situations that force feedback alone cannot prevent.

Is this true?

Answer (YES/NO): YES